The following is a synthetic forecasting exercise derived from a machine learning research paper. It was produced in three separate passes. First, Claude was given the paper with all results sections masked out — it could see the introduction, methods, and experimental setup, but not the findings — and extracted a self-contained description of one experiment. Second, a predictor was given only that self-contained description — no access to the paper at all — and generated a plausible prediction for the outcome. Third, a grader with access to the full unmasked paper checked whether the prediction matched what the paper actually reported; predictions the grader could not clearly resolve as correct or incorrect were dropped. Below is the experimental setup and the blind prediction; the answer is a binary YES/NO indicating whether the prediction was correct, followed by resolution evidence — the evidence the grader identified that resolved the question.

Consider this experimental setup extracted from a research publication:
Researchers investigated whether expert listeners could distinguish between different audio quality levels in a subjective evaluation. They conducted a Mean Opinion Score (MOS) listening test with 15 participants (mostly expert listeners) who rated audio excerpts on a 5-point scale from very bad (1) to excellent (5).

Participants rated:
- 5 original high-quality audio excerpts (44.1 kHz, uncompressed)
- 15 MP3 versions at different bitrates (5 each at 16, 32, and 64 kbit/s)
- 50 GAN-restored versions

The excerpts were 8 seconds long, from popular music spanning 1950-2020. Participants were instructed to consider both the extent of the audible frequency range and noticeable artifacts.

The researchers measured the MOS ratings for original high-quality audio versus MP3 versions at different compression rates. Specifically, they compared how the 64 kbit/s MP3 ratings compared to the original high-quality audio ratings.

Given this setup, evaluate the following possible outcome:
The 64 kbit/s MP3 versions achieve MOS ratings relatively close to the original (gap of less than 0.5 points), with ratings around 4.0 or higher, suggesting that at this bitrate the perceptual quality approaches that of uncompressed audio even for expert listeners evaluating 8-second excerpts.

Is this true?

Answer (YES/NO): NO